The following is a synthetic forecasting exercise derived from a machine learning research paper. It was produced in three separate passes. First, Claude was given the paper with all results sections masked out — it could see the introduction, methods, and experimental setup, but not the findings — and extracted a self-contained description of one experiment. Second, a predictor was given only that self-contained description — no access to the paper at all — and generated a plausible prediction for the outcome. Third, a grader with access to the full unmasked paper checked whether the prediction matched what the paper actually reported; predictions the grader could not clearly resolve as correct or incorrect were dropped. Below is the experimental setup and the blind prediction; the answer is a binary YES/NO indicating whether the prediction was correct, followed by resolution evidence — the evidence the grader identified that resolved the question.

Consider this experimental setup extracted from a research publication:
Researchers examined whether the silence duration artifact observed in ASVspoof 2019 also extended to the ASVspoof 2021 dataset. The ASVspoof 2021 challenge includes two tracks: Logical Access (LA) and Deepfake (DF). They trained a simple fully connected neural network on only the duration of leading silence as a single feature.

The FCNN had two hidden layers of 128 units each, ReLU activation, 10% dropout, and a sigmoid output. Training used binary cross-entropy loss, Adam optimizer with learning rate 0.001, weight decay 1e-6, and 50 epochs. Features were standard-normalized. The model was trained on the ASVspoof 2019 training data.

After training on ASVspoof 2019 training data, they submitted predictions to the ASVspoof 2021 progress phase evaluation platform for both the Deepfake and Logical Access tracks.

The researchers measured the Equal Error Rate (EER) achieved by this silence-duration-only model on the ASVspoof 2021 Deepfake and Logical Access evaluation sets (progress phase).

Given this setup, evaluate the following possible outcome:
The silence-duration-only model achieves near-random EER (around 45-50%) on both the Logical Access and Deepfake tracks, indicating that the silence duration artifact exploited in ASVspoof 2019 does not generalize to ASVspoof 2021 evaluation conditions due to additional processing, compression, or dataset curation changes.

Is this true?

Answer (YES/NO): NO